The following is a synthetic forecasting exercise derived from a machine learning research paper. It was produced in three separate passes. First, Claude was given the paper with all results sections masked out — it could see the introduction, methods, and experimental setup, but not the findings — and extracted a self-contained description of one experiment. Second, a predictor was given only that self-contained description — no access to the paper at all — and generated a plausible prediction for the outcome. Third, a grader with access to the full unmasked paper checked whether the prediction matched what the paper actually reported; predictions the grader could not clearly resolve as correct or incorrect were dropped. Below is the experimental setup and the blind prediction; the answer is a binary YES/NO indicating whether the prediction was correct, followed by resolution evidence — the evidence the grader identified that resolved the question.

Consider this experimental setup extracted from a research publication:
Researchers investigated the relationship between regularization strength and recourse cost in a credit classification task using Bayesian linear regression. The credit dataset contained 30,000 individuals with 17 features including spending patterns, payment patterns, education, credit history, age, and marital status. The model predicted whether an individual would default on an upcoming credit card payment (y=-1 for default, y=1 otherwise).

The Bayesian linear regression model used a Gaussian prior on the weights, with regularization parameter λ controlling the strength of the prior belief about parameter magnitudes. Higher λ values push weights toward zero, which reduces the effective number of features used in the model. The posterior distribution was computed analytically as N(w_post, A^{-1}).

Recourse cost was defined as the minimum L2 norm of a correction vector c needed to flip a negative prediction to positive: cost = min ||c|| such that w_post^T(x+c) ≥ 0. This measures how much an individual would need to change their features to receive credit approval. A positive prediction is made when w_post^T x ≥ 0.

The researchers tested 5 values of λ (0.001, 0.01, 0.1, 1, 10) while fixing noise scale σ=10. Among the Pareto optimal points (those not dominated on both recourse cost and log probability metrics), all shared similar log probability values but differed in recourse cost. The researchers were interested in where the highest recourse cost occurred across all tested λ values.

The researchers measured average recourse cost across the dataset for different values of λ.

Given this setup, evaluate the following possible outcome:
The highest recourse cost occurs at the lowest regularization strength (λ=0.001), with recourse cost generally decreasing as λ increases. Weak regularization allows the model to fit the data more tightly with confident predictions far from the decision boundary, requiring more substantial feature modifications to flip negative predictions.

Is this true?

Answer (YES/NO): NO